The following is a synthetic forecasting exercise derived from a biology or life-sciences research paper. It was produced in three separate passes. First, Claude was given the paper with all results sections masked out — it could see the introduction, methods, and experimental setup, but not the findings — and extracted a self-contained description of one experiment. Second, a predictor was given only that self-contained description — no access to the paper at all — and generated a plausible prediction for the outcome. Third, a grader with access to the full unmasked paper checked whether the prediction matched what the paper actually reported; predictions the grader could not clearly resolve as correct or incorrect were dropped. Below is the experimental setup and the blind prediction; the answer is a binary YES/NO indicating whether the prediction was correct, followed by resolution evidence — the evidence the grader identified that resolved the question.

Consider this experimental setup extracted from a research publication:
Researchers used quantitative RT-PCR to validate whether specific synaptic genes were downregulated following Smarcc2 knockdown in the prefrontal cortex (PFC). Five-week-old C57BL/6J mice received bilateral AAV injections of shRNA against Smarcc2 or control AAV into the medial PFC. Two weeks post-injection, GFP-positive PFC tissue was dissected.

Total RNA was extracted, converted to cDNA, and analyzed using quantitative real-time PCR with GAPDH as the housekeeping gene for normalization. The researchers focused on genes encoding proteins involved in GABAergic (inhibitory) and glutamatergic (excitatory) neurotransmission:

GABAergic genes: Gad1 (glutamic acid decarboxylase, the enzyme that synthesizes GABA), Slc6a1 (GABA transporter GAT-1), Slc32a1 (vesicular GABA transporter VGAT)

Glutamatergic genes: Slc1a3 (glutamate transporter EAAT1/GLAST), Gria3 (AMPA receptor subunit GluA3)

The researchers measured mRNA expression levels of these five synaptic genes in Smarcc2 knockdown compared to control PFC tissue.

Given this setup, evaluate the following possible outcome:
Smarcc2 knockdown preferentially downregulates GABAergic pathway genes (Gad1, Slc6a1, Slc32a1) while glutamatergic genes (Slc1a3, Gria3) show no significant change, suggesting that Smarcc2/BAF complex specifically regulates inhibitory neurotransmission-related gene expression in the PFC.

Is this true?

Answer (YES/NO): NO